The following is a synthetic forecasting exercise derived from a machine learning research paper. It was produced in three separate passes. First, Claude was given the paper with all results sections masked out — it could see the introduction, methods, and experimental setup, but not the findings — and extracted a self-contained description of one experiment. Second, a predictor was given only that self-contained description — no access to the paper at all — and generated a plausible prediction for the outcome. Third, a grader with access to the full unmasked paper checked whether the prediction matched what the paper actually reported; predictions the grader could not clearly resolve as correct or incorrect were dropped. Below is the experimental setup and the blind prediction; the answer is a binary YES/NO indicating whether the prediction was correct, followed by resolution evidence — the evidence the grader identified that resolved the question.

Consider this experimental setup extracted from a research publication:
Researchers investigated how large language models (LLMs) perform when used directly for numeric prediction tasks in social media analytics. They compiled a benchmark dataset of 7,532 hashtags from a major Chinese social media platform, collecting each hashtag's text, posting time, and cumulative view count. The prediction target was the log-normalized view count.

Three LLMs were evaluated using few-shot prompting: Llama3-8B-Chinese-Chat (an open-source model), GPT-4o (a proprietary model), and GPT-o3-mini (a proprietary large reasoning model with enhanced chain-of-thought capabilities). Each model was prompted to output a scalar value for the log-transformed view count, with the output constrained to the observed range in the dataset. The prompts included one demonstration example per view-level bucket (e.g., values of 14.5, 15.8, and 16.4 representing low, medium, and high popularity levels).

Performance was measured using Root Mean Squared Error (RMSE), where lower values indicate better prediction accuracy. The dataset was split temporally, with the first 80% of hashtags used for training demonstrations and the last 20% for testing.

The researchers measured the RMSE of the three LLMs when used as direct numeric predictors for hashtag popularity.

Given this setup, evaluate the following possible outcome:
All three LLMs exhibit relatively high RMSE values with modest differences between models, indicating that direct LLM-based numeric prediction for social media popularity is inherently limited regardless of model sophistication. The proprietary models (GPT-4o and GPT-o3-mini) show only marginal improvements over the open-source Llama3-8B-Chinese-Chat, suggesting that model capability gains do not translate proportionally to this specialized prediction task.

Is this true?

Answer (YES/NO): NO